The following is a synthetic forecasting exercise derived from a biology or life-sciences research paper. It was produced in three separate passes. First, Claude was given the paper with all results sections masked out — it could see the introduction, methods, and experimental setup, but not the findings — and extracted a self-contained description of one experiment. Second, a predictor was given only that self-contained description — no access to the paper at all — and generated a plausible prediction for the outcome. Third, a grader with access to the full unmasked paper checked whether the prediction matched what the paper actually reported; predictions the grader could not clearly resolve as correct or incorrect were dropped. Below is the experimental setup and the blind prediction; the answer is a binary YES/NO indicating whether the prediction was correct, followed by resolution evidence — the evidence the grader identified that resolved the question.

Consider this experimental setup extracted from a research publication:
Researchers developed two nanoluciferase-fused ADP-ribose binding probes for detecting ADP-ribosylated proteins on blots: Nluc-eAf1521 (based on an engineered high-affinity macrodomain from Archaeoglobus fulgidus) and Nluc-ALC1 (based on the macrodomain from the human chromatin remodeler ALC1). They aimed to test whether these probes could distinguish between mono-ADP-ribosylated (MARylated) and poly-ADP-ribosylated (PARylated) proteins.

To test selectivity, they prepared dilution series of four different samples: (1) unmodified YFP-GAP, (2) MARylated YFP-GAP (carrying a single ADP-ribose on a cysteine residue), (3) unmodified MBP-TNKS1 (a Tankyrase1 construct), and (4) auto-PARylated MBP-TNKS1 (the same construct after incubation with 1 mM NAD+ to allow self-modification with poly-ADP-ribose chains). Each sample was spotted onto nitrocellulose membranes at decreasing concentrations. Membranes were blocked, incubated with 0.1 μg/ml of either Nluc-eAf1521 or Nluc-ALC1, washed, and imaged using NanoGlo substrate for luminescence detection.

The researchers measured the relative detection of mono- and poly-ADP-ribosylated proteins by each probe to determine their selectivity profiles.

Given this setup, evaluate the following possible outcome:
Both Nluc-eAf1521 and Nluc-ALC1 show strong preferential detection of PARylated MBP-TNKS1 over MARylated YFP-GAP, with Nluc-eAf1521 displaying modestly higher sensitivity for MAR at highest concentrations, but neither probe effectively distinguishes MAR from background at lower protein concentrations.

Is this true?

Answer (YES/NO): NO